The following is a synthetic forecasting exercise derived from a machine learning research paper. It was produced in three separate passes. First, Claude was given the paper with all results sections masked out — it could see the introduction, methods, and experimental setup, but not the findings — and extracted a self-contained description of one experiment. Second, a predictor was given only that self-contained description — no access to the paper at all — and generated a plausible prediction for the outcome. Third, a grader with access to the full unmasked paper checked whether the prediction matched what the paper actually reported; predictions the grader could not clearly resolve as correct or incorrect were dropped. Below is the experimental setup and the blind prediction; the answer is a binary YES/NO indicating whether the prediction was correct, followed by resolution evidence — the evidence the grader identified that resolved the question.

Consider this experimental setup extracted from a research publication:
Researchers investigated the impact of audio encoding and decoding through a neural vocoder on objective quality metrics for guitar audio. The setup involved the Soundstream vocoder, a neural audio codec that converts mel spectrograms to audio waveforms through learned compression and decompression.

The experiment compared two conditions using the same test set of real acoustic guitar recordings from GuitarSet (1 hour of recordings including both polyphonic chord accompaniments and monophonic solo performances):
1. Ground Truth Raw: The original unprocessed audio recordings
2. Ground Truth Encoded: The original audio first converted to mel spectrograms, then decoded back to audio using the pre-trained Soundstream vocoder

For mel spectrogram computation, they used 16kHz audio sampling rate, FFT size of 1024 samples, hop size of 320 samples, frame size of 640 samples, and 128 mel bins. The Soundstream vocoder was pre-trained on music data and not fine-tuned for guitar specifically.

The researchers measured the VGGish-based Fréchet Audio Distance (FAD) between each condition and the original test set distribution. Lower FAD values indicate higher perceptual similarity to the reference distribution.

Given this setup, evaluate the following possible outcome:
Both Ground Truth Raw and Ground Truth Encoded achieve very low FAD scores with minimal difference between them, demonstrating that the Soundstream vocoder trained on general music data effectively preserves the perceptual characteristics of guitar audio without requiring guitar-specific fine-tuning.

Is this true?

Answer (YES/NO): NO